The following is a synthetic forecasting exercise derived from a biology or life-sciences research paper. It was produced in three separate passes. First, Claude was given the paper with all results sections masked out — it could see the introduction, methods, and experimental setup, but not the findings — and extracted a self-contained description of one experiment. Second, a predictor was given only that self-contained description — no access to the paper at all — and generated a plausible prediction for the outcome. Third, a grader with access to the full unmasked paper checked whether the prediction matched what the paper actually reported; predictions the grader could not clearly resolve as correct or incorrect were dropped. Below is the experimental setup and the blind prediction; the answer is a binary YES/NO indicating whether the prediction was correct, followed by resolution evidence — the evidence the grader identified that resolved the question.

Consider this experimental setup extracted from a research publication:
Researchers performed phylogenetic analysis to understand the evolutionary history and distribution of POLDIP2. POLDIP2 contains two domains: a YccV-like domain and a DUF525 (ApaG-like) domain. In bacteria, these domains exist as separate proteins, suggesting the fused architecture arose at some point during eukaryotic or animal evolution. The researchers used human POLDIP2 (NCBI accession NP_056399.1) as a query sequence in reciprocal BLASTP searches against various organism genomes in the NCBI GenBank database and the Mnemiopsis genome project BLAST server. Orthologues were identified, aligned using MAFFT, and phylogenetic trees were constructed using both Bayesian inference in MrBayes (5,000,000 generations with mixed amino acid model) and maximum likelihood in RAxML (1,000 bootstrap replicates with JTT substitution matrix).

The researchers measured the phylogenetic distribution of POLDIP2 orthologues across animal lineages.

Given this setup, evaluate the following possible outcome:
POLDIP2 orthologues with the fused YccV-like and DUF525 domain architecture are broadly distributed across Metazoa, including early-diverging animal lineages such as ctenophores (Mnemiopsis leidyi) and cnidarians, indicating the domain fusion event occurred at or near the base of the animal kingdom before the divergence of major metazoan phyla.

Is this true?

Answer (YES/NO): NO